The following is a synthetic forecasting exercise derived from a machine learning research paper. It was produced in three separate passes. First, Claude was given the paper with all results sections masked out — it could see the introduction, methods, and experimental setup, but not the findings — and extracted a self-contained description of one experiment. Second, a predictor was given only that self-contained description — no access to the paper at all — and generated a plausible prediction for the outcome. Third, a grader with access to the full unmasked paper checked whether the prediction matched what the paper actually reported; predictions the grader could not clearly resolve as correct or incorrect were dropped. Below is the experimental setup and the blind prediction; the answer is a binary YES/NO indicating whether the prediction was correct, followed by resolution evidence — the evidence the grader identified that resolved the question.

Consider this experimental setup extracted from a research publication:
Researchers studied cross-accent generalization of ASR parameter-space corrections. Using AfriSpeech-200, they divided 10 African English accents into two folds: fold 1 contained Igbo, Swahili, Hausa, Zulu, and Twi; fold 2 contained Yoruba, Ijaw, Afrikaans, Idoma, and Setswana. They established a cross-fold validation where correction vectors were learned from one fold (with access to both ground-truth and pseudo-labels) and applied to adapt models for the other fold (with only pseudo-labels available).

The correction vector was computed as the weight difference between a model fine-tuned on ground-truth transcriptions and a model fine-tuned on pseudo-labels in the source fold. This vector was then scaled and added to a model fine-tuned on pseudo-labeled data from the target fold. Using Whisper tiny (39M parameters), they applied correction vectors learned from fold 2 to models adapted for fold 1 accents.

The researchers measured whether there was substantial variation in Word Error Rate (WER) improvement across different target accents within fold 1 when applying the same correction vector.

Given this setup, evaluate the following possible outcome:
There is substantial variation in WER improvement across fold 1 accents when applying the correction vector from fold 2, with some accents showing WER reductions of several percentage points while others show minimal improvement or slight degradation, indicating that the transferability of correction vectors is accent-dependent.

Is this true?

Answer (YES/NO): NO